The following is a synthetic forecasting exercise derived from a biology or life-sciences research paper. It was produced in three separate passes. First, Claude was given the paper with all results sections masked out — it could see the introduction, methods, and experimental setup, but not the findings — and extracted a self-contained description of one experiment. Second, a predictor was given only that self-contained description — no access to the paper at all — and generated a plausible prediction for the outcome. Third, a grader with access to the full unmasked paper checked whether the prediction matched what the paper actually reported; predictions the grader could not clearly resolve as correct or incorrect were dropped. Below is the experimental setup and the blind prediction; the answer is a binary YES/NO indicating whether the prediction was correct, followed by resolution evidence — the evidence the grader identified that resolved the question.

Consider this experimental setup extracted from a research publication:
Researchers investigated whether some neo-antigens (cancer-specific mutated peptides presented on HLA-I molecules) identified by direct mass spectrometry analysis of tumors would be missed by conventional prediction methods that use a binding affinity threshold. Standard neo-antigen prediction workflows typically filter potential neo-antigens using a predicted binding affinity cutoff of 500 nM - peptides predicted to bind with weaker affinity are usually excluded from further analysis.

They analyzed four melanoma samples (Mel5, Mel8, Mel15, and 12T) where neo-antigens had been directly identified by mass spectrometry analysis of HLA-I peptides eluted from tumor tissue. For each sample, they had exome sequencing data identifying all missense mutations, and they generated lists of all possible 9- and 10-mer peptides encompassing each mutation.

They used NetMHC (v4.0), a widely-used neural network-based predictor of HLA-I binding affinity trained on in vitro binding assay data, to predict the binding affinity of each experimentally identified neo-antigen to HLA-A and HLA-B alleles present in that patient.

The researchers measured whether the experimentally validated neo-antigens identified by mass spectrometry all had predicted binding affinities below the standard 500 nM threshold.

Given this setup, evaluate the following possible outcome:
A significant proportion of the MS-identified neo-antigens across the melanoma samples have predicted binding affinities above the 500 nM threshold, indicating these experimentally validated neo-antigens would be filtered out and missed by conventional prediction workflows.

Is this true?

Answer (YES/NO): YES